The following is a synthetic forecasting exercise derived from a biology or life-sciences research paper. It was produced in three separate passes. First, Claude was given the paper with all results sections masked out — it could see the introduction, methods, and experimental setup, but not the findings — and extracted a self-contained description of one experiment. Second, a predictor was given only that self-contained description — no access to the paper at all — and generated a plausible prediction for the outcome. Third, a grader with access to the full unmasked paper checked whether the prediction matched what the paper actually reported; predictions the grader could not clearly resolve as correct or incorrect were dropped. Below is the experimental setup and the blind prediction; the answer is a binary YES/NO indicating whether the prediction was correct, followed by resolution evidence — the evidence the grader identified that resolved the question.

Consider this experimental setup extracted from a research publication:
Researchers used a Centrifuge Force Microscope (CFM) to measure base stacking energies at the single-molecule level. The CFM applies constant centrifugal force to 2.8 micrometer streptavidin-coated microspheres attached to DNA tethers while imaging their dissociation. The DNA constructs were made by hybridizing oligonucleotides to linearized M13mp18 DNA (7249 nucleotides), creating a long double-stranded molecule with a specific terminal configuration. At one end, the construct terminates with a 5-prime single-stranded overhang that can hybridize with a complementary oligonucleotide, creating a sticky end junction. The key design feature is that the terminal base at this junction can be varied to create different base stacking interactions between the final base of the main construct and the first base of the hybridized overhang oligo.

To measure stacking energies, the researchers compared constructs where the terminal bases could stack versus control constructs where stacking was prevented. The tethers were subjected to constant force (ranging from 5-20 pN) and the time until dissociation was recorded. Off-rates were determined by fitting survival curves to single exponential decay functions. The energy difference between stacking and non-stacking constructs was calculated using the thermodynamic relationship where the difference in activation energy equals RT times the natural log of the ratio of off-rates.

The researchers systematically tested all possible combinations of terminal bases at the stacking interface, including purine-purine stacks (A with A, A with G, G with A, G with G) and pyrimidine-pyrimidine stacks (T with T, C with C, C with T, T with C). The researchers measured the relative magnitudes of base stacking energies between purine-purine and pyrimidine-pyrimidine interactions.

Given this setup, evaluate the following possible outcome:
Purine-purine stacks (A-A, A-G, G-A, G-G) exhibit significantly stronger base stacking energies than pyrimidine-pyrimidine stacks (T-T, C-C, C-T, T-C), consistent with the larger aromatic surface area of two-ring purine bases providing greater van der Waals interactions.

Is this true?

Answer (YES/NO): YES